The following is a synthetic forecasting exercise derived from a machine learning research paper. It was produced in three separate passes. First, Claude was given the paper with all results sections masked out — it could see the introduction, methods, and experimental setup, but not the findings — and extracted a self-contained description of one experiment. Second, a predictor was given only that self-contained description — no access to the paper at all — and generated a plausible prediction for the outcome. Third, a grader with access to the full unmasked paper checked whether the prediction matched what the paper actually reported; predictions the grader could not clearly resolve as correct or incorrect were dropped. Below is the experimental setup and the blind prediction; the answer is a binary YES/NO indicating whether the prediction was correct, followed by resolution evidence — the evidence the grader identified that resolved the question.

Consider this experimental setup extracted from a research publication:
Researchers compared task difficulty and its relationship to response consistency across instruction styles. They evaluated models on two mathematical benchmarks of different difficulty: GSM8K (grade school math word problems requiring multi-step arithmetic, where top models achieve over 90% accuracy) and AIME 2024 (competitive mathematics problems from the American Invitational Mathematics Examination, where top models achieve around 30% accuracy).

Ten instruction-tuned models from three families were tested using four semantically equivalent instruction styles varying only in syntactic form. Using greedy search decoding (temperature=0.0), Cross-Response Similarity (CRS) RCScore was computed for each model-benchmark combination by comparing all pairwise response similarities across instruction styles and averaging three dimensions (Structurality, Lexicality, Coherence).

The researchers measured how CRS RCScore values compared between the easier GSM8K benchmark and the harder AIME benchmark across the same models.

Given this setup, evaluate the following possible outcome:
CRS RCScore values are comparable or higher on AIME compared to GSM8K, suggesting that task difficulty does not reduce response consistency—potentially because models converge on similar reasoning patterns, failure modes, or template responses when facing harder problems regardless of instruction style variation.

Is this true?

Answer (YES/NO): NO